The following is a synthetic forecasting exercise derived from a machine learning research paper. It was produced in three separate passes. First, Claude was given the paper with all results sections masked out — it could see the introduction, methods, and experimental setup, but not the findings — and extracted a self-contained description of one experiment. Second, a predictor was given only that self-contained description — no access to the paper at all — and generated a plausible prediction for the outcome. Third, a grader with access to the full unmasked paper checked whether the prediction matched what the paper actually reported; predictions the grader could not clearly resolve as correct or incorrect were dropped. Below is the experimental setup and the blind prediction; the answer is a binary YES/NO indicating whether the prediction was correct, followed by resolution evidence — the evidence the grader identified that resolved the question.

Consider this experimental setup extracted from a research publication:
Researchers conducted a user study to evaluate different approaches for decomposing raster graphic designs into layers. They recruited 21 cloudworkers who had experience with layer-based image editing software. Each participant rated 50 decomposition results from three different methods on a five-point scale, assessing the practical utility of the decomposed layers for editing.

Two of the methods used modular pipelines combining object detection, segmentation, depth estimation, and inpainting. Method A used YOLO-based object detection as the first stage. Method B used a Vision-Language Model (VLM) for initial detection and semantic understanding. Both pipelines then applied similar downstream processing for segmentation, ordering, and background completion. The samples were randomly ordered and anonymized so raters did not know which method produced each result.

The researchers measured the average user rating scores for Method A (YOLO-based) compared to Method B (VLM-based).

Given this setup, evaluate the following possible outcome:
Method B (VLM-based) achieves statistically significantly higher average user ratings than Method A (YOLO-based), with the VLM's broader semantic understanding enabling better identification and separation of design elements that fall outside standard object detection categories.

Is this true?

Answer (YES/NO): NO